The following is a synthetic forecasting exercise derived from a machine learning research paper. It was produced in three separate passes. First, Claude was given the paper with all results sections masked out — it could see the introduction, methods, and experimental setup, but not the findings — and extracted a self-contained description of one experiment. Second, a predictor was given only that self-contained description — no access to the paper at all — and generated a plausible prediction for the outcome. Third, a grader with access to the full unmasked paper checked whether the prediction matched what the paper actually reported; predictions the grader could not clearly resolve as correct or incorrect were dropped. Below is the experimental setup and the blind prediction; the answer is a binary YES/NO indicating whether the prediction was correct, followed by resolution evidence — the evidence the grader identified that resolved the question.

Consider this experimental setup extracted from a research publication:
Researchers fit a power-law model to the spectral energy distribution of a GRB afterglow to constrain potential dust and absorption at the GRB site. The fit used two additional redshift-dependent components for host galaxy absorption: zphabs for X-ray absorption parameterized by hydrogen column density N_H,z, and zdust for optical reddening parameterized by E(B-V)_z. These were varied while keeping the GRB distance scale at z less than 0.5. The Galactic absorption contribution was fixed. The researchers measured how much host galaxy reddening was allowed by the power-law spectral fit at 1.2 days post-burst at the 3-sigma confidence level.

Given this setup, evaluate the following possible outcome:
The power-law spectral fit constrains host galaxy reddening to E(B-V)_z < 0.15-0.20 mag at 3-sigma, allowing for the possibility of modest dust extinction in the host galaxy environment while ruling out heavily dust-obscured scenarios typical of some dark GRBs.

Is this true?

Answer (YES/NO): NO